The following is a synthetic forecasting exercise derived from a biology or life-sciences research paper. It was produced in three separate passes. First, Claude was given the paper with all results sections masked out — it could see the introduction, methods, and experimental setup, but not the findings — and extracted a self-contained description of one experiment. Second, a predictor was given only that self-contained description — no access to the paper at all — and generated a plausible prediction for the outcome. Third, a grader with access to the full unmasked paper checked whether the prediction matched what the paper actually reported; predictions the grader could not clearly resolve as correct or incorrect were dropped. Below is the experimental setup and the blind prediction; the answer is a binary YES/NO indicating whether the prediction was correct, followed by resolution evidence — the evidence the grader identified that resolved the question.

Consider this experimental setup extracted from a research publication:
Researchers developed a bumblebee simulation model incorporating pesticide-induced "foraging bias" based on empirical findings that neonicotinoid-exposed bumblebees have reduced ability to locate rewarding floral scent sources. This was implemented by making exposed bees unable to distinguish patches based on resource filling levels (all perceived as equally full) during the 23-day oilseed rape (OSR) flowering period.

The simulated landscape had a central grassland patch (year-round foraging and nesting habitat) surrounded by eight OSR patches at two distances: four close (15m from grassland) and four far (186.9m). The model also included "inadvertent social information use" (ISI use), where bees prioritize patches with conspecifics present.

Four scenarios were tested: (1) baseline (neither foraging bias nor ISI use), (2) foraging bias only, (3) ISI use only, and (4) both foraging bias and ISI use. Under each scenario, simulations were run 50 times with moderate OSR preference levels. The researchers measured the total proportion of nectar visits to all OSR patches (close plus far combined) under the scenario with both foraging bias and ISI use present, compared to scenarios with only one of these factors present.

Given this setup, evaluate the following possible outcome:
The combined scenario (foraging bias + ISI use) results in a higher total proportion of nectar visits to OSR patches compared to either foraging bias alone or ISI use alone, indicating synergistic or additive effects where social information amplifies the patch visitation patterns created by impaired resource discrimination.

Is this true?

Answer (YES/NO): NO